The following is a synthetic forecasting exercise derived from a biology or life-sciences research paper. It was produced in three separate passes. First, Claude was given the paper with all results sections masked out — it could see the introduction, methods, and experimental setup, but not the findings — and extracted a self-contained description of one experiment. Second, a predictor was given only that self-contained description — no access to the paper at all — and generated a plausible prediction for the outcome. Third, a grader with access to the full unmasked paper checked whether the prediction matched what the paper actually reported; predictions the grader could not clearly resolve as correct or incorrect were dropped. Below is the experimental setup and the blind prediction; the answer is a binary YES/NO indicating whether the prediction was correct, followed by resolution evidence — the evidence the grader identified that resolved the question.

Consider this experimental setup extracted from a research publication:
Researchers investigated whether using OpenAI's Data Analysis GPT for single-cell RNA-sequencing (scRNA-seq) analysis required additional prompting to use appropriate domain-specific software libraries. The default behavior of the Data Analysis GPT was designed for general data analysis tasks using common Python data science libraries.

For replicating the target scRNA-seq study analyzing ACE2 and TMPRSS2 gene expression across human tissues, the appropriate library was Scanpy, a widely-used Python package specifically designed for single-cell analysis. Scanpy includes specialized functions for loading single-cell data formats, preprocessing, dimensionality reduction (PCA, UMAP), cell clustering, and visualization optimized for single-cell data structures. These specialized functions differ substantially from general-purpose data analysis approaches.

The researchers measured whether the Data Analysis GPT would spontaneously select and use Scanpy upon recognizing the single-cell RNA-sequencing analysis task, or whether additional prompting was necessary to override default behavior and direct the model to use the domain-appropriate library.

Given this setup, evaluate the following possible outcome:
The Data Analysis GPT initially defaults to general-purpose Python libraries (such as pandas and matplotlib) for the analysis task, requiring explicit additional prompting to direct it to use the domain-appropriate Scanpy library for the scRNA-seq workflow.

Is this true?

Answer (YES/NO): YES